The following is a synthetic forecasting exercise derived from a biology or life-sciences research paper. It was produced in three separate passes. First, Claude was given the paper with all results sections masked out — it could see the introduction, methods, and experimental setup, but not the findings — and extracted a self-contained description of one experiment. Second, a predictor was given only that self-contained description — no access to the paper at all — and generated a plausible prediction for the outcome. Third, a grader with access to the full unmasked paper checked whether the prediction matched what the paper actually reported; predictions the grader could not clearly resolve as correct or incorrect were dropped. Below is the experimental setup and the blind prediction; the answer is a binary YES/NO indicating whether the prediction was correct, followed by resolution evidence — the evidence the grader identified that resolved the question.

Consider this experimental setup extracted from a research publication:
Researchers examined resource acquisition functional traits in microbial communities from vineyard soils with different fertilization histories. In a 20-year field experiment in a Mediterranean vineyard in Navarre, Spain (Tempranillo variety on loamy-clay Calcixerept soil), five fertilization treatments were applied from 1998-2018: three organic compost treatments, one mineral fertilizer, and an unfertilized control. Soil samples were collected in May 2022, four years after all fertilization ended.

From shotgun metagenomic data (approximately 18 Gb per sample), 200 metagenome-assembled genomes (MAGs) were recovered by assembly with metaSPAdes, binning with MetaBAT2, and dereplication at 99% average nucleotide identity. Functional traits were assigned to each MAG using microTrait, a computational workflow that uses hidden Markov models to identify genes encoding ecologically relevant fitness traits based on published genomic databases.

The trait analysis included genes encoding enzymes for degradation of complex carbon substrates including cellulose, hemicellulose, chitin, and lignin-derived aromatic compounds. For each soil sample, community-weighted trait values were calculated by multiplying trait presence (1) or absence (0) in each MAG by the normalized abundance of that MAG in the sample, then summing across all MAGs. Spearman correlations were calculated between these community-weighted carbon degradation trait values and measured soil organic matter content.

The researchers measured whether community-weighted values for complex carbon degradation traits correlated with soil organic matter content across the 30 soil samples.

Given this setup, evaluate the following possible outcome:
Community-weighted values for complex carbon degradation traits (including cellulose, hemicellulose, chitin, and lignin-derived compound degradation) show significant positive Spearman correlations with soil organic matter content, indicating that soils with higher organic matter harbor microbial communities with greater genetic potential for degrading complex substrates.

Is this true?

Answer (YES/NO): NO